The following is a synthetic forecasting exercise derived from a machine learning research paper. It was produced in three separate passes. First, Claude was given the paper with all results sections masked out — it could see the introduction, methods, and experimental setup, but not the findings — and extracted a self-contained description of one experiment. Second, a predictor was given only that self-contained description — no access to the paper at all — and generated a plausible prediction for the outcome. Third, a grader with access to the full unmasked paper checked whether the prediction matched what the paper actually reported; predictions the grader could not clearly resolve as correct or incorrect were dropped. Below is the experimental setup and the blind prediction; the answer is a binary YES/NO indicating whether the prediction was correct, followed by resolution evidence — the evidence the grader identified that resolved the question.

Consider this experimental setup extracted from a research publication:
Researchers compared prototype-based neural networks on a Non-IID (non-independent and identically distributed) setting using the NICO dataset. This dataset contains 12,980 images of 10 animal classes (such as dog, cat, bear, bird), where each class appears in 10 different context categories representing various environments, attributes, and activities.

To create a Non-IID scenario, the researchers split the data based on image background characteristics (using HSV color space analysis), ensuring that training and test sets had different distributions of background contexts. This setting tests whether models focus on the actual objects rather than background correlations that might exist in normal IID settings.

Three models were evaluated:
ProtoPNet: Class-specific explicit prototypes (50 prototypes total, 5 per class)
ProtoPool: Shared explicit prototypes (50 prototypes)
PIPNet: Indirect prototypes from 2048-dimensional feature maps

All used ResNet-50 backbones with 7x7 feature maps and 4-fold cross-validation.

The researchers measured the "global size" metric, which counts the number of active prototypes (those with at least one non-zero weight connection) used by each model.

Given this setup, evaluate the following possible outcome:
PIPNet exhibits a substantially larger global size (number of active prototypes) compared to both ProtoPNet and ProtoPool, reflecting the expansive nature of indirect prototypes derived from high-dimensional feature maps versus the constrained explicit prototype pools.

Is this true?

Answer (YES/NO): YES